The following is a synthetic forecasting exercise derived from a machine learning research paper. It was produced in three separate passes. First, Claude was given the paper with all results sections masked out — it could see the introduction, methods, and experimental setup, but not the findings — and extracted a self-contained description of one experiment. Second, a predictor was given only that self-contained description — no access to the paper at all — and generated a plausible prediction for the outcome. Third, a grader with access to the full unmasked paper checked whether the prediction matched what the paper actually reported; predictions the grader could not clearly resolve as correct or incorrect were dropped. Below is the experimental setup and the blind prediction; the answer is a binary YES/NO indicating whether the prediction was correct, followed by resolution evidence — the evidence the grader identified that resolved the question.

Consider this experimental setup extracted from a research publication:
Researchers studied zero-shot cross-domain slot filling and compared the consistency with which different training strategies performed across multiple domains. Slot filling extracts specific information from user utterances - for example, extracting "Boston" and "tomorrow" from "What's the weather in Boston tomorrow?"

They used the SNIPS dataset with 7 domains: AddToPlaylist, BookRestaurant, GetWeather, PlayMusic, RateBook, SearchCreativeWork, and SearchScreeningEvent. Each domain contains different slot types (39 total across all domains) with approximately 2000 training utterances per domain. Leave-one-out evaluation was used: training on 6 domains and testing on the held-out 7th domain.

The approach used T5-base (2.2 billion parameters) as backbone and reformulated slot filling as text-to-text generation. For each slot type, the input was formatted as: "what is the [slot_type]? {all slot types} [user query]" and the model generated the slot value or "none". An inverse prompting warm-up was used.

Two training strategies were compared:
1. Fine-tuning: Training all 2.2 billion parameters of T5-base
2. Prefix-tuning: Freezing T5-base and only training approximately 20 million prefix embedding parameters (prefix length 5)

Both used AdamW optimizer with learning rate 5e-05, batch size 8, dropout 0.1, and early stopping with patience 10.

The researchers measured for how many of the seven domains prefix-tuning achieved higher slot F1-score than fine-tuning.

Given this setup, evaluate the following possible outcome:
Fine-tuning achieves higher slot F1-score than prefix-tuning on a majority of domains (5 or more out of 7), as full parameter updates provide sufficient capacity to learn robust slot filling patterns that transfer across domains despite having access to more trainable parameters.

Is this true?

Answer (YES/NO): NO